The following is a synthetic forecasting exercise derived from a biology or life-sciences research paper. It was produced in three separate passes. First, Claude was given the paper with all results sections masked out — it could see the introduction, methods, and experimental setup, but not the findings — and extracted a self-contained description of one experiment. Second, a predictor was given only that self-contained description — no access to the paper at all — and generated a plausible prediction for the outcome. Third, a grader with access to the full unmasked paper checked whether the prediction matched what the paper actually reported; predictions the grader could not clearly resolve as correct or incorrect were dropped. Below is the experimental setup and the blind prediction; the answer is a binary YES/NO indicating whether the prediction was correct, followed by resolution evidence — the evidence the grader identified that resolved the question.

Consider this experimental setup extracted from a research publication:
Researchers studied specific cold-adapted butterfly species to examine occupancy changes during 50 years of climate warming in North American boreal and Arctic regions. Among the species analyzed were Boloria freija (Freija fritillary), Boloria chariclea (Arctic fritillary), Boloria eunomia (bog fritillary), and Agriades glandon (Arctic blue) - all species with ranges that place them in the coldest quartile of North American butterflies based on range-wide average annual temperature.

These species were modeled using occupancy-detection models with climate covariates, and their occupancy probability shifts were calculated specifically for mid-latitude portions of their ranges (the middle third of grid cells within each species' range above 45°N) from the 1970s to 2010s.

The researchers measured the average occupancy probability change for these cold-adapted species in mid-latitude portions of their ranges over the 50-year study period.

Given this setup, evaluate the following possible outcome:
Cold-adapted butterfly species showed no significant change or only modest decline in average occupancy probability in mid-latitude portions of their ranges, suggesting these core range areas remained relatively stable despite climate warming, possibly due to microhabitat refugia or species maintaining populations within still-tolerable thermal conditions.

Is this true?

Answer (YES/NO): NO